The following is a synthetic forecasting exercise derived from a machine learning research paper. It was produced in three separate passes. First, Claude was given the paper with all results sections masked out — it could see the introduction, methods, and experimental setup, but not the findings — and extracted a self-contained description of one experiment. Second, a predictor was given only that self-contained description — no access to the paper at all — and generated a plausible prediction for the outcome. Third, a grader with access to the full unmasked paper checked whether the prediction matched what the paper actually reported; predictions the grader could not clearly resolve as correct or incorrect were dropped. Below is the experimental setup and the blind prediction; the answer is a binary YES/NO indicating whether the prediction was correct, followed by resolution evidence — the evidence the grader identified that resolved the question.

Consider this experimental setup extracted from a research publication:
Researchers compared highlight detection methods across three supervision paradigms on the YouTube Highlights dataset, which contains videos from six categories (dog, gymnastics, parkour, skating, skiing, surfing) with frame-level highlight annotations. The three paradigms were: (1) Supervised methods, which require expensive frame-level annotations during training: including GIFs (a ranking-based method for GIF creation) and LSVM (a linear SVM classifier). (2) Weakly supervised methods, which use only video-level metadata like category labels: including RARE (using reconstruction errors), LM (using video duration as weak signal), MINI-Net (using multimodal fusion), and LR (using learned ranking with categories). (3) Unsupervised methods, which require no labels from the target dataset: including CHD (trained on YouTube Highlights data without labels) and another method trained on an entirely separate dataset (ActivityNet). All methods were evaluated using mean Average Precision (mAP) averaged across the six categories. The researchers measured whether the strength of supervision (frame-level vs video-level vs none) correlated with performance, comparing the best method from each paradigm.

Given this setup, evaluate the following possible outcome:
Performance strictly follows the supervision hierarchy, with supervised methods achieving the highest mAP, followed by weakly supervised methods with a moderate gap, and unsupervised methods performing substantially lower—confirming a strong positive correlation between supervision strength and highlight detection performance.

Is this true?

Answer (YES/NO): NO